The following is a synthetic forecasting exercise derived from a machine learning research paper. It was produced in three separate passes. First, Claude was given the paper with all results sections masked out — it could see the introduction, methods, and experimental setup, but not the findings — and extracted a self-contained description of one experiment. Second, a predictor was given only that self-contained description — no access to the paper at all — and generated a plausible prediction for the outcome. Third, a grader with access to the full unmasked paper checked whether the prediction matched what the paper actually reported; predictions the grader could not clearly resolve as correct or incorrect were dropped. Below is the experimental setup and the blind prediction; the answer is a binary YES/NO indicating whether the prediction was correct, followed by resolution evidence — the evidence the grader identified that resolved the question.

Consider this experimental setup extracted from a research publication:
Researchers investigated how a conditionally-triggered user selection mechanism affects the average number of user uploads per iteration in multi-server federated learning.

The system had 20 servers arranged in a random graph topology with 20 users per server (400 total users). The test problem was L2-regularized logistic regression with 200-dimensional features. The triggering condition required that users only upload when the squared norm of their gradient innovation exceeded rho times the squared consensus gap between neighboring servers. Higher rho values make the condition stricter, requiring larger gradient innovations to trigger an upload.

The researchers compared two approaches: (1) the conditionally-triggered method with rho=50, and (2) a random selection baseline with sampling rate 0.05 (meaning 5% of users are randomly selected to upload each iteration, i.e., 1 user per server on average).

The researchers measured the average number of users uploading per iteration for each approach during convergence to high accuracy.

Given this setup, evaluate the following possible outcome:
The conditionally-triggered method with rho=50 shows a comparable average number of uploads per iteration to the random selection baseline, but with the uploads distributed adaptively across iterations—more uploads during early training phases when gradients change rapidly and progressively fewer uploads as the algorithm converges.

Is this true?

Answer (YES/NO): NO